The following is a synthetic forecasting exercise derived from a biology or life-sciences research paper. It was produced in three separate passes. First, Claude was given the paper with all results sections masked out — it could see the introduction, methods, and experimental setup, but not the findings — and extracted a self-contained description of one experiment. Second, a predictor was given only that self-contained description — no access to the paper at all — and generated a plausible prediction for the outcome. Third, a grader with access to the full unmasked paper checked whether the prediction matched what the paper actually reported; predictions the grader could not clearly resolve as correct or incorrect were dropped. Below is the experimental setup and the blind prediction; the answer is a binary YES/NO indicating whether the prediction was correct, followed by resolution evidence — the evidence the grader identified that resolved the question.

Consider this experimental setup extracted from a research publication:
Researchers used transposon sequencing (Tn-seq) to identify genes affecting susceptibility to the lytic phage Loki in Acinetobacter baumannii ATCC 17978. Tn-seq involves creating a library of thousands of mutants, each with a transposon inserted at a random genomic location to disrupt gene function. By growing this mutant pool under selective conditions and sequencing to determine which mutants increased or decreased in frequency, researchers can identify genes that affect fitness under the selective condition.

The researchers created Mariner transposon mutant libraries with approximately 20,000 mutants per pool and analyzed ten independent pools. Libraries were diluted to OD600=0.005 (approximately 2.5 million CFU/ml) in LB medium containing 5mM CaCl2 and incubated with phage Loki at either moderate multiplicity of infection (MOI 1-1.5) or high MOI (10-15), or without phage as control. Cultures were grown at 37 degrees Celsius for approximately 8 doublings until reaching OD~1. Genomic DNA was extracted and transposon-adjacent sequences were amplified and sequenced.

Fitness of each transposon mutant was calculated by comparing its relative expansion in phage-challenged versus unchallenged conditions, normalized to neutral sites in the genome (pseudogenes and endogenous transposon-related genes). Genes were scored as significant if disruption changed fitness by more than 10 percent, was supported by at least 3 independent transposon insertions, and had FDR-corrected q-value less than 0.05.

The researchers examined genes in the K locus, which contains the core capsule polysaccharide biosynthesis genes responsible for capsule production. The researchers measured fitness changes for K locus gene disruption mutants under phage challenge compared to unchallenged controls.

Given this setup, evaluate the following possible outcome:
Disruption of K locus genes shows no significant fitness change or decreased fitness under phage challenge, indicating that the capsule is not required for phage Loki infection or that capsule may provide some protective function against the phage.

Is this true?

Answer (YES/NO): NO